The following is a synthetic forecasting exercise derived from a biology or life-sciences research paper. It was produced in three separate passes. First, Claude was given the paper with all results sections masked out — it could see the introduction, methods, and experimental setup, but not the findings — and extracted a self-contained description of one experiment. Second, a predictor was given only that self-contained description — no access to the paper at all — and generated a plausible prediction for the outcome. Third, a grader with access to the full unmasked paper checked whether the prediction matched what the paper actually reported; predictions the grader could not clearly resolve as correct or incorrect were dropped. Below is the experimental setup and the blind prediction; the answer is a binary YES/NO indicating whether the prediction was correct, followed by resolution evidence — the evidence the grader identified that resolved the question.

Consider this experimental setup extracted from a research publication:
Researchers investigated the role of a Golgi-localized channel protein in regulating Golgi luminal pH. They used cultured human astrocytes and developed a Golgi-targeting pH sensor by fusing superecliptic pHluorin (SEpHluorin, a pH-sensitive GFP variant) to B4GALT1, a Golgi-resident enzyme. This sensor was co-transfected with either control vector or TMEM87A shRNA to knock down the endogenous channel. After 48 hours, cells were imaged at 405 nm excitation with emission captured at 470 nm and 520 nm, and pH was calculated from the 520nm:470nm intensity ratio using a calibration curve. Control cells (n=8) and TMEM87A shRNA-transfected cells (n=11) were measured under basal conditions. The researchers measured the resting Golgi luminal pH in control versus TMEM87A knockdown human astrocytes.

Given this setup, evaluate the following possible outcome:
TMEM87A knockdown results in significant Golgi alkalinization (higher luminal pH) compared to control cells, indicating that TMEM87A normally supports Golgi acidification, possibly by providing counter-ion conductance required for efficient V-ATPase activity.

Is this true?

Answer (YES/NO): NO